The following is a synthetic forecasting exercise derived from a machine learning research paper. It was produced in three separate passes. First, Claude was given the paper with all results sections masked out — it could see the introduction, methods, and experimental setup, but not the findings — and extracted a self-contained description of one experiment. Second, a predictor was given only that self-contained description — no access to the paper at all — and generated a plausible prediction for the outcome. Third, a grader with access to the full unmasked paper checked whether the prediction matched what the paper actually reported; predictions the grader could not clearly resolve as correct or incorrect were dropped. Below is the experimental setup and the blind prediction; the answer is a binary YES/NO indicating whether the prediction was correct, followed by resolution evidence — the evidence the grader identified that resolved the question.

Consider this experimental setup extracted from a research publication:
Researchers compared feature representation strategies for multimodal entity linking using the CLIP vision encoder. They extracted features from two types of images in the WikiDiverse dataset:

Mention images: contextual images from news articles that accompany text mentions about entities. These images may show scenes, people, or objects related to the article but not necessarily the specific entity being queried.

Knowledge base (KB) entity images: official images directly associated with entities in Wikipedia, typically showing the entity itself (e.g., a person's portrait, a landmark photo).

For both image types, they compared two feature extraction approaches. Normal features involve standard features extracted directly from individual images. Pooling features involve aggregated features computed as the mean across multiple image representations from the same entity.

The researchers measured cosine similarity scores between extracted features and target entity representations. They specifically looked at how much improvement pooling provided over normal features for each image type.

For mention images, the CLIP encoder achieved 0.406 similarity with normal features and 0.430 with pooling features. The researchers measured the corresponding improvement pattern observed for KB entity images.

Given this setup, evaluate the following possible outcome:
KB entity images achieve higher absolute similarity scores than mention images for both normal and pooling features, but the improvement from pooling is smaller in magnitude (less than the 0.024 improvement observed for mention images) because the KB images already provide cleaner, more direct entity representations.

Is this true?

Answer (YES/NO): NO